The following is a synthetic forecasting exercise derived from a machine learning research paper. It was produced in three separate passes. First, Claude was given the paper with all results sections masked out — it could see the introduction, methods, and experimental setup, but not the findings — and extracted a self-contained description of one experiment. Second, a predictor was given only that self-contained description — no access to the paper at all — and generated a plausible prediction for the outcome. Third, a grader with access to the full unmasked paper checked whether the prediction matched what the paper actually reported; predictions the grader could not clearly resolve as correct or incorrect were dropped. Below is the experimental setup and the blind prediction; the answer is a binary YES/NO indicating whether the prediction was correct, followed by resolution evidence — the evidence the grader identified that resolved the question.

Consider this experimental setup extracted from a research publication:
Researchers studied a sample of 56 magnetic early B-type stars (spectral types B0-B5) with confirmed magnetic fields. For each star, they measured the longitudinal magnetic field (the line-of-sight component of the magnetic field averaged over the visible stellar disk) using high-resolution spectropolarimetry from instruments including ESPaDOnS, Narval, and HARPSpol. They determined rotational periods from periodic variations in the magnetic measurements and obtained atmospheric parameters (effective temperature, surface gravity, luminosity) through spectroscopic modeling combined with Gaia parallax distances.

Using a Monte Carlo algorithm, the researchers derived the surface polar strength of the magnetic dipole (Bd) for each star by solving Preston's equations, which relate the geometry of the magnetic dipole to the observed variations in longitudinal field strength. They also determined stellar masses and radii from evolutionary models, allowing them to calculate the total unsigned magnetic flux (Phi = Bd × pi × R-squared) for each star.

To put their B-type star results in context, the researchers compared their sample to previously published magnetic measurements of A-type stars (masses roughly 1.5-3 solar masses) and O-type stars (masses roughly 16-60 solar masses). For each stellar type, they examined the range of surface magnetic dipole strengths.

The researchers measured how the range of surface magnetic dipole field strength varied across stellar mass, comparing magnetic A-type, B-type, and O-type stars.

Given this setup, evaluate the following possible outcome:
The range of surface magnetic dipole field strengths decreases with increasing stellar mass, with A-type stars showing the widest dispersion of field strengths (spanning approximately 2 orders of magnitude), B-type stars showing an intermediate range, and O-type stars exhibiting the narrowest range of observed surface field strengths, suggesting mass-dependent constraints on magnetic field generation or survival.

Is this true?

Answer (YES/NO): NO